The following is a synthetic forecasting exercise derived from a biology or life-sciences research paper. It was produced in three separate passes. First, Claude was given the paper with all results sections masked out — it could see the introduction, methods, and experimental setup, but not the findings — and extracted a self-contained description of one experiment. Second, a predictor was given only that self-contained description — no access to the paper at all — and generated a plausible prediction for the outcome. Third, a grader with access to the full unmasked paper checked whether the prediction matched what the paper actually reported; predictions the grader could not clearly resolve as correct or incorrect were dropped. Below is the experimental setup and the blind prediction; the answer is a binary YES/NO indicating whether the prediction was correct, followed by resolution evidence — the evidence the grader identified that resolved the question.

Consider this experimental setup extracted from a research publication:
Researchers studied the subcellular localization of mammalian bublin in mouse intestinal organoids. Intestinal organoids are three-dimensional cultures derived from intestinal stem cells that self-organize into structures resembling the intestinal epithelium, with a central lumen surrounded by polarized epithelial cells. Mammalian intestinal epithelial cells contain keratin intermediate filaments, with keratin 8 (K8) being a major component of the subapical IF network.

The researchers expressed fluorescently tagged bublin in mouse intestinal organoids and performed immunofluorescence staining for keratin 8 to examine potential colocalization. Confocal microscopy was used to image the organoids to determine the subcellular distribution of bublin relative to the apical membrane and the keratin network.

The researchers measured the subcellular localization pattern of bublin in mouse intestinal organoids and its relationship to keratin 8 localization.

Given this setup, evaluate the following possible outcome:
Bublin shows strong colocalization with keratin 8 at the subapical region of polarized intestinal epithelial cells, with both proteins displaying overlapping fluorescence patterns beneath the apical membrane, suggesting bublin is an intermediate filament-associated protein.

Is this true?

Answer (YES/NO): YES